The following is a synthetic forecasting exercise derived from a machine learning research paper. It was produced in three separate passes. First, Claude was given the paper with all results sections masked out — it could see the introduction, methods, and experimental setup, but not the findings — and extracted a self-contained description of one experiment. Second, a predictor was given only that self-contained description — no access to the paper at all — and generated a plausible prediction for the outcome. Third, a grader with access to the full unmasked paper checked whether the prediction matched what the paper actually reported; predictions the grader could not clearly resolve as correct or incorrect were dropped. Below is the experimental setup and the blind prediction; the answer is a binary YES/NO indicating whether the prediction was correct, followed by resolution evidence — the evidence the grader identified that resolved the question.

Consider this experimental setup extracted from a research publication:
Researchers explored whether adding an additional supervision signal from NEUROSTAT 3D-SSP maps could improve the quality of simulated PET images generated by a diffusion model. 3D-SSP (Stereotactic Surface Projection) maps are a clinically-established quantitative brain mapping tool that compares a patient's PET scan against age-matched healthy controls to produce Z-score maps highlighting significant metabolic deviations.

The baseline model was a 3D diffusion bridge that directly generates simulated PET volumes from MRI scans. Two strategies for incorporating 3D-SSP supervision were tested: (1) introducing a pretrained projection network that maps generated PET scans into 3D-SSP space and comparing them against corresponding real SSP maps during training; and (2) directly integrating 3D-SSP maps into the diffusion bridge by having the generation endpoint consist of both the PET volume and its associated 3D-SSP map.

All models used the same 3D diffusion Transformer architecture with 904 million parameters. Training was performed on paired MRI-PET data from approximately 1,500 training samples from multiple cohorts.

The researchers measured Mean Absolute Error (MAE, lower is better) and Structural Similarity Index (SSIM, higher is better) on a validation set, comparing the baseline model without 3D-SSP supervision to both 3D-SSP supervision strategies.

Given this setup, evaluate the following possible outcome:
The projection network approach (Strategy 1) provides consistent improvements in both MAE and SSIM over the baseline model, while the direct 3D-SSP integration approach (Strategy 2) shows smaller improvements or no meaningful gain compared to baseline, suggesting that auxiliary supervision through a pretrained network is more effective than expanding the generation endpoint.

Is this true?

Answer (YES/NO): NO